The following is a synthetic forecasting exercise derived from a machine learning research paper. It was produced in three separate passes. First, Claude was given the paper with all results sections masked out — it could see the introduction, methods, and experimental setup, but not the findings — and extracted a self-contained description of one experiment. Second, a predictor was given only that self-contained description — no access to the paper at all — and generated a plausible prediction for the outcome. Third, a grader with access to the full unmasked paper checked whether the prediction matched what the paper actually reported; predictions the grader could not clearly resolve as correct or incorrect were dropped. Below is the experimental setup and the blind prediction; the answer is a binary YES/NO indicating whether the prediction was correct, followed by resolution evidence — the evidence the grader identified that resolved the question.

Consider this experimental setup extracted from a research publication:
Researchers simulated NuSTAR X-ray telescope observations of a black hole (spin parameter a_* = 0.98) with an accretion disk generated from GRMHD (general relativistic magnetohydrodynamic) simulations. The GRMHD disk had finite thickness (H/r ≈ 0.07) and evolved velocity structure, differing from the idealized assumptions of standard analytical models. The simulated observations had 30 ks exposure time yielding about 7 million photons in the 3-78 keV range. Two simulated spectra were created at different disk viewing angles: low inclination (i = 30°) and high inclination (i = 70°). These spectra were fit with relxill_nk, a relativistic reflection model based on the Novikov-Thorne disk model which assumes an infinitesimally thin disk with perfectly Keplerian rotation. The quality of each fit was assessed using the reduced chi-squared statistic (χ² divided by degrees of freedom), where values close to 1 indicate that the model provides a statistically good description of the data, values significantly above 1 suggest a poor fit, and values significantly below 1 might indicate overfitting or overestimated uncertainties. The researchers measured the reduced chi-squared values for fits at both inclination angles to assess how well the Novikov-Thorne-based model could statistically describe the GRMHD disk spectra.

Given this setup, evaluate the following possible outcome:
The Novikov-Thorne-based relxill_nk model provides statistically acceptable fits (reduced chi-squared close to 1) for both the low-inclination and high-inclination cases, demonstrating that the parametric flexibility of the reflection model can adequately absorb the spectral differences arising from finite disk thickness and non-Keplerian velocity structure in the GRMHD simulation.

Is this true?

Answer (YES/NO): YES